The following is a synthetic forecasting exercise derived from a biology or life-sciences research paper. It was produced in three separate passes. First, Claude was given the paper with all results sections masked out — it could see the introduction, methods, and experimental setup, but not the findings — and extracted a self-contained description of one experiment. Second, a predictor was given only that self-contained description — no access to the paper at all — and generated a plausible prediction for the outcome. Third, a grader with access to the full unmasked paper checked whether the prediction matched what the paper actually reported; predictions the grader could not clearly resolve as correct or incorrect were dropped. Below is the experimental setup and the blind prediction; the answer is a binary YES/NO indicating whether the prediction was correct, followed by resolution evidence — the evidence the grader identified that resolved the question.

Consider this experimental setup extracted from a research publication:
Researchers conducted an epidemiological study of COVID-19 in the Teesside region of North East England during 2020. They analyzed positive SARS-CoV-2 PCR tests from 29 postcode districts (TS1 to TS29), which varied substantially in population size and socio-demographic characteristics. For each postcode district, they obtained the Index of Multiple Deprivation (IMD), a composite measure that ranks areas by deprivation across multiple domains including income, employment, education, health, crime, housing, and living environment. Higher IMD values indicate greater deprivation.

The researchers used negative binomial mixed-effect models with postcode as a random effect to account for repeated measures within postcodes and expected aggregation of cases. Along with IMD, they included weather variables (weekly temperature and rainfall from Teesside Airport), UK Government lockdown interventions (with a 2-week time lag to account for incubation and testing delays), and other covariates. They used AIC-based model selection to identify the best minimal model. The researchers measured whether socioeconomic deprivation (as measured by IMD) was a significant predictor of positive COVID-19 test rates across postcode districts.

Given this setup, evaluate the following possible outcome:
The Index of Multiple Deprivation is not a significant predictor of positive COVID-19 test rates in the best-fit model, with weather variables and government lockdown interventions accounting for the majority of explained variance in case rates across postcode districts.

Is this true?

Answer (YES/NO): NO